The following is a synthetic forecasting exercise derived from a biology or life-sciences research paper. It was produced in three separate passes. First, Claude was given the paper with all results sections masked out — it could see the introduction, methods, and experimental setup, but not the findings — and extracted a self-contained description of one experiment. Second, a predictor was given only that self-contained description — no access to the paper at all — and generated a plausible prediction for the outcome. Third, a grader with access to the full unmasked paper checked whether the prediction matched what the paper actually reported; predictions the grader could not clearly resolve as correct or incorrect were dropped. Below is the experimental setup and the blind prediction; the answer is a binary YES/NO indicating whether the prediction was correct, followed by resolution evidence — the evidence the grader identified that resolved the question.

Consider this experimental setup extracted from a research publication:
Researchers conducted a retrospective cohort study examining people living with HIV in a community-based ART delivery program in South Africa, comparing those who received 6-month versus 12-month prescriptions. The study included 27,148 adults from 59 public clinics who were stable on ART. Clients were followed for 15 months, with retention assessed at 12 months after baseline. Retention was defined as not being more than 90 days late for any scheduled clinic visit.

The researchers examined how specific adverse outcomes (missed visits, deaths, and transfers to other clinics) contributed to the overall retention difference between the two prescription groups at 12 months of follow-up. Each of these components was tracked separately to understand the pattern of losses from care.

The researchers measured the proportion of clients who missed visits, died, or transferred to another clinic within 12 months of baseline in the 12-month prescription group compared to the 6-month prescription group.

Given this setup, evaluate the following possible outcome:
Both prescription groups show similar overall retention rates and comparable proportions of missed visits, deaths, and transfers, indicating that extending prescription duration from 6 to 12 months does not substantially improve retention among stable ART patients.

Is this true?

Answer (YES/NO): NO